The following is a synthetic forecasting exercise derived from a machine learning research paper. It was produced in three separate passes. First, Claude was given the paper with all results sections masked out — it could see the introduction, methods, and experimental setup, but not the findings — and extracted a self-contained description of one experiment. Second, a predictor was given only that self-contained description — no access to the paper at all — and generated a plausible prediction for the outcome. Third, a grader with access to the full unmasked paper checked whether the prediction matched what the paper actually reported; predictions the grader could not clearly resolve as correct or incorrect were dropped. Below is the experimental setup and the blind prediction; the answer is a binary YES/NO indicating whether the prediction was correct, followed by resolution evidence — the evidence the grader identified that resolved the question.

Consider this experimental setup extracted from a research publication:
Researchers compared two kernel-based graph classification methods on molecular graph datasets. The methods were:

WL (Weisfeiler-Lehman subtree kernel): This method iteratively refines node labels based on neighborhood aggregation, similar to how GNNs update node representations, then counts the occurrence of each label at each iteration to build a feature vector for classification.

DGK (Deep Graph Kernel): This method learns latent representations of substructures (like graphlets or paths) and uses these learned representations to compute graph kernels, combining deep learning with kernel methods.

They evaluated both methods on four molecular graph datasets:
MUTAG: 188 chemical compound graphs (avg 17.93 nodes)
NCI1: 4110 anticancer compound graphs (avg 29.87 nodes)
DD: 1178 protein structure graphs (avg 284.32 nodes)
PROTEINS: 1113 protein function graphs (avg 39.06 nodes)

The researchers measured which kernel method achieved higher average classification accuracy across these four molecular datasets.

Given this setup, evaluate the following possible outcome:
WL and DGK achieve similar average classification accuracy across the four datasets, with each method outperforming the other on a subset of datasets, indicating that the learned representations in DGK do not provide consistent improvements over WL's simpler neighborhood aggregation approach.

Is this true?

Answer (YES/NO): NO